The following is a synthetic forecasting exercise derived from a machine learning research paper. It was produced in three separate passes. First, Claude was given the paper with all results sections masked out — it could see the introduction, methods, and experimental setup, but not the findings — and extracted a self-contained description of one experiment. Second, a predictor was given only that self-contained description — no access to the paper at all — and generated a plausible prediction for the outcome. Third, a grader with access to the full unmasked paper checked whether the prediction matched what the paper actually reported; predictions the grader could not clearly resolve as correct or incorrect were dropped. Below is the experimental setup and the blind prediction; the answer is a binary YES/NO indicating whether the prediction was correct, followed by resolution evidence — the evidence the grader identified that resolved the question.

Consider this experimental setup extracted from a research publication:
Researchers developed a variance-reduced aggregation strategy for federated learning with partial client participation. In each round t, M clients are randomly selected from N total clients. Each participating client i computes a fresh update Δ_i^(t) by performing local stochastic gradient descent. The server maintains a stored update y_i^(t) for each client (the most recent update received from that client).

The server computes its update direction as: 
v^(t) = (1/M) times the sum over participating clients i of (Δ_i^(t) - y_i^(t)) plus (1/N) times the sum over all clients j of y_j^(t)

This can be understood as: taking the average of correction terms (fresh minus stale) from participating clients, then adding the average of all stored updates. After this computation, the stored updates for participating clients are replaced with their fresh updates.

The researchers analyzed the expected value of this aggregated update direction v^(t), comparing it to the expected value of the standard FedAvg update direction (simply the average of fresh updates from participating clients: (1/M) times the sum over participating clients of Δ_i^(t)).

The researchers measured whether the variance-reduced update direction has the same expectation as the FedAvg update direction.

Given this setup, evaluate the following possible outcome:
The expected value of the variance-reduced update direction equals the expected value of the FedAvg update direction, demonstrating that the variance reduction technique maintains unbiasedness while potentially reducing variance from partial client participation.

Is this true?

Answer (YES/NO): YES